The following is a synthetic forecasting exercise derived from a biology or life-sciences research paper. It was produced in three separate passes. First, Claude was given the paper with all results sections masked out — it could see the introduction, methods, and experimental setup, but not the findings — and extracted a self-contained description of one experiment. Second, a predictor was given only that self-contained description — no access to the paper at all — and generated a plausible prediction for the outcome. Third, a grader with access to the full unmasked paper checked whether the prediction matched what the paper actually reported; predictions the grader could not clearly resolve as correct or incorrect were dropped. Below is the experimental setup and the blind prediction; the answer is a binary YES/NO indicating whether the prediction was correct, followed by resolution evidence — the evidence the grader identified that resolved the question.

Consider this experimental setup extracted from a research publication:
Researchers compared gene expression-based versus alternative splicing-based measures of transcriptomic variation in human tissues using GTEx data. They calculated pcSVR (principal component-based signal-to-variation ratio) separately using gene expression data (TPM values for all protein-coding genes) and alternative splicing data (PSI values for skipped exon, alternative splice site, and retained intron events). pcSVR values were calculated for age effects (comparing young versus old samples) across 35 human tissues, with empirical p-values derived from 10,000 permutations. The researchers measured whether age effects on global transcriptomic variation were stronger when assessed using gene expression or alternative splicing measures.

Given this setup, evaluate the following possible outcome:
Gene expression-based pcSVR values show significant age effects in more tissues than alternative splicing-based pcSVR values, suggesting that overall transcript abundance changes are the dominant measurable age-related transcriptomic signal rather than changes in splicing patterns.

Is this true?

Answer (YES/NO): NO